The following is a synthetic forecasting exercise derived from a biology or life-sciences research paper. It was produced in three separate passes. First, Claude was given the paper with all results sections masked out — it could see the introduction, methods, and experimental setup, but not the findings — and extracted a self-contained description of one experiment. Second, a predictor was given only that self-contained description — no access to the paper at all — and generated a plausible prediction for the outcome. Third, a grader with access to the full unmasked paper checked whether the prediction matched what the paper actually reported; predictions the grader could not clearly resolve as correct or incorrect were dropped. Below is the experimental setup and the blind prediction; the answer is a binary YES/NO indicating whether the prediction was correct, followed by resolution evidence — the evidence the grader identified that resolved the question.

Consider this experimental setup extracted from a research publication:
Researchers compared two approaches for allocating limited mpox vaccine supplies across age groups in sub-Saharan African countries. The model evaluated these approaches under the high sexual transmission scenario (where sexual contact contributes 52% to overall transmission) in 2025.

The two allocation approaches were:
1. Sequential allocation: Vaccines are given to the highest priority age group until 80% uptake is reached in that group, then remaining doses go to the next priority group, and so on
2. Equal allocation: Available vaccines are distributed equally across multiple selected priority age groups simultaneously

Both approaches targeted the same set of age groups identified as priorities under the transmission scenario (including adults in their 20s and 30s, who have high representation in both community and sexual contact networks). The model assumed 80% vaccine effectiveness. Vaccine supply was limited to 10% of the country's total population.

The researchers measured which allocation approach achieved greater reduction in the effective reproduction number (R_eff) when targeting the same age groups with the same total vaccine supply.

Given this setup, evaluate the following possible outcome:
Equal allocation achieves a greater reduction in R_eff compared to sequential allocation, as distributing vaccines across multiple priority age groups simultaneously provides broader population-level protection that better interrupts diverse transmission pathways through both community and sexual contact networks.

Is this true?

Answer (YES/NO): NO